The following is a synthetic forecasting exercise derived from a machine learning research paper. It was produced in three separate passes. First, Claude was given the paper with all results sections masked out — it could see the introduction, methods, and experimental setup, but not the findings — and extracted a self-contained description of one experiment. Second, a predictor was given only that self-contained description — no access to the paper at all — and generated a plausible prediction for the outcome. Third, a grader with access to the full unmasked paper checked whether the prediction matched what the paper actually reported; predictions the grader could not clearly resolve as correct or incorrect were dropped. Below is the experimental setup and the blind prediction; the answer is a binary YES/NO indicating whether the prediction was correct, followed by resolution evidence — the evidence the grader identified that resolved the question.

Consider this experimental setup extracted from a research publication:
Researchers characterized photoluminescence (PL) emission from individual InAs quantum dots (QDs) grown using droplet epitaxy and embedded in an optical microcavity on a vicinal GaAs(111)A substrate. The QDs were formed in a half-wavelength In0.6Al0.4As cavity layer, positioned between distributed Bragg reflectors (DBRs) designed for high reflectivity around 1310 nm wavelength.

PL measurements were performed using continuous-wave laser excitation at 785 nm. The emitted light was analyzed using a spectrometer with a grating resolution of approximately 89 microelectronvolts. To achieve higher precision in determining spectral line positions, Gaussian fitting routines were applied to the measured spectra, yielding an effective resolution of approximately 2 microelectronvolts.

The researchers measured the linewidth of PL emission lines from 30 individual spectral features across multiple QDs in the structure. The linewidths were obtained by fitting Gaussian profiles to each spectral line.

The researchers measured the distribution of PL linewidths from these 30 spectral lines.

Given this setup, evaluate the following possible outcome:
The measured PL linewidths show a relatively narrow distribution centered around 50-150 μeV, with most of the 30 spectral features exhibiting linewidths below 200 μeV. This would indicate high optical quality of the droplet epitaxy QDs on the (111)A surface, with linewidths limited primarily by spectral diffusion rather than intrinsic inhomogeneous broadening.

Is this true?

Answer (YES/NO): NO